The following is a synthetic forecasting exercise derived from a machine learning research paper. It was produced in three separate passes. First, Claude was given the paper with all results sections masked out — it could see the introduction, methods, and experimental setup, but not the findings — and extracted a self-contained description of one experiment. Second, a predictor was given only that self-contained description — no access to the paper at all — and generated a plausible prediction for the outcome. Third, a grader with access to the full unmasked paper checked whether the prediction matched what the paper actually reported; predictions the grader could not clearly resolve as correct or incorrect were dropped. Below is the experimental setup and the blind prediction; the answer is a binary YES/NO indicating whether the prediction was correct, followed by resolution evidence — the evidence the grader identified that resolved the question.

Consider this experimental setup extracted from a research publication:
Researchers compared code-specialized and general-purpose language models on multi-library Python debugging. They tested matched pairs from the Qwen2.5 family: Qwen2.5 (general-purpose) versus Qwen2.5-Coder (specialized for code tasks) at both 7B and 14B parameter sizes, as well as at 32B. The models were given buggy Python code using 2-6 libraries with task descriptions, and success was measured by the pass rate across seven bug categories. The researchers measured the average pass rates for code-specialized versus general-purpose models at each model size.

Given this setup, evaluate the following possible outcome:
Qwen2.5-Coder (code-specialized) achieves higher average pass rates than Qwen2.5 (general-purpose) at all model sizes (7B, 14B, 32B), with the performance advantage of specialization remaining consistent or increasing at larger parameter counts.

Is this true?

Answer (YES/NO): NO